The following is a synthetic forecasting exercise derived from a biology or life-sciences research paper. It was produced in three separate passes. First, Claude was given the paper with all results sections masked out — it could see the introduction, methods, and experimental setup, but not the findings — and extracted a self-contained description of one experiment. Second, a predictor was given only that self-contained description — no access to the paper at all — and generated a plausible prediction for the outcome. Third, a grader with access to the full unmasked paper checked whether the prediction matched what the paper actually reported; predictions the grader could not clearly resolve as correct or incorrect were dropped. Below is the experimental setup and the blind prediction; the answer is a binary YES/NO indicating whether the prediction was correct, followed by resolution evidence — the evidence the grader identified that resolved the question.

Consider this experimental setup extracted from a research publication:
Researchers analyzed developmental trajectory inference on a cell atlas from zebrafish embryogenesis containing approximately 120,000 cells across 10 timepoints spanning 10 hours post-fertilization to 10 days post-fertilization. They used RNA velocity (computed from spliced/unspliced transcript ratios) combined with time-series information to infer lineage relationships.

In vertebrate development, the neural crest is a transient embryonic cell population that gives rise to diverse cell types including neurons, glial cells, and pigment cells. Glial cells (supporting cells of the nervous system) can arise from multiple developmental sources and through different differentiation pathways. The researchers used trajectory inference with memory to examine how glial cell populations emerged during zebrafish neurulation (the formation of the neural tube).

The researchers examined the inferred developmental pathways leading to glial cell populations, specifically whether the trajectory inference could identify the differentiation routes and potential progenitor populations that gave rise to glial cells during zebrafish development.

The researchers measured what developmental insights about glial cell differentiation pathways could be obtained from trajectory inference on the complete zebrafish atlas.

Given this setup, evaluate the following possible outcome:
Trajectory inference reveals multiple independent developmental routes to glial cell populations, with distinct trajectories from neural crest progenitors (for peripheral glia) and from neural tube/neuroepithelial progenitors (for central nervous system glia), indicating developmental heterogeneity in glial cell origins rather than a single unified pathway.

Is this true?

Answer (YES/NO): NO